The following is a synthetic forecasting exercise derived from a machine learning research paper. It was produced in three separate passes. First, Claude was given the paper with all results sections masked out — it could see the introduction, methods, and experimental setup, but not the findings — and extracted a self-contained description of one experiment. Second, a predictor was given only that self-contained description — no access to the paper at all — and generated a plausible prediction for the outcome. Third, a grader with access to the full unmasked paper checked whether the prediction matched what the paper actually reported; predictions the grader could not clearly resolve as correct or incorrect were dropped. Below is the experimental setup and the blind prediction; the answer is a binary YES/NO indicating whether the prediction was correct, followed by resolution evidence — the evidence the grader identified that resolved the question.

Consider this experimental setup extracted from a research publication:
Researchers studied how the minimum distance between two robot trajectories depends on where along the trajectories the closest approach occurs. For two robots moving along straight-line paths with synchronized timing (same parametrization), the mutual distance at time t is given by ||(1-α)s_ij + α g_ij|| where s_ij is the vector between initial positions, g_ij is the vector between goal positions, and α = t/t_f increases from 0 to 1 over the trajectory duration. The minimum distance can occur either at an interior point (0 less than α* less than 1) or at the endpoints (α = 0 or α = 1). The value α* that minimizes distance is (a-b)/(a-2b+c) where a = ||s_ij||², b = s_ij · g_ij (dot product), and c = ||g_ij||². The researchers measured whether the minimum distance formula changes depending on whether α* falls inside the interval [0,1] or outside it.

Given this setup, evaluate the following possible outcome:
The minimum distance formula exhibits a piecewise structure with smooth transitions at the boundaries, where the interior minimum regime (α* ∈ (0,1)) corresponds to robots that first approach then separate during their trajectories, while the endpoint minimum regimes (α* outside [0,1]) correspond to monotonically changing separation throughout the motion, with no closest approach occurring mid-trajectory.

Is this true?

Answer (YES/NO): NO